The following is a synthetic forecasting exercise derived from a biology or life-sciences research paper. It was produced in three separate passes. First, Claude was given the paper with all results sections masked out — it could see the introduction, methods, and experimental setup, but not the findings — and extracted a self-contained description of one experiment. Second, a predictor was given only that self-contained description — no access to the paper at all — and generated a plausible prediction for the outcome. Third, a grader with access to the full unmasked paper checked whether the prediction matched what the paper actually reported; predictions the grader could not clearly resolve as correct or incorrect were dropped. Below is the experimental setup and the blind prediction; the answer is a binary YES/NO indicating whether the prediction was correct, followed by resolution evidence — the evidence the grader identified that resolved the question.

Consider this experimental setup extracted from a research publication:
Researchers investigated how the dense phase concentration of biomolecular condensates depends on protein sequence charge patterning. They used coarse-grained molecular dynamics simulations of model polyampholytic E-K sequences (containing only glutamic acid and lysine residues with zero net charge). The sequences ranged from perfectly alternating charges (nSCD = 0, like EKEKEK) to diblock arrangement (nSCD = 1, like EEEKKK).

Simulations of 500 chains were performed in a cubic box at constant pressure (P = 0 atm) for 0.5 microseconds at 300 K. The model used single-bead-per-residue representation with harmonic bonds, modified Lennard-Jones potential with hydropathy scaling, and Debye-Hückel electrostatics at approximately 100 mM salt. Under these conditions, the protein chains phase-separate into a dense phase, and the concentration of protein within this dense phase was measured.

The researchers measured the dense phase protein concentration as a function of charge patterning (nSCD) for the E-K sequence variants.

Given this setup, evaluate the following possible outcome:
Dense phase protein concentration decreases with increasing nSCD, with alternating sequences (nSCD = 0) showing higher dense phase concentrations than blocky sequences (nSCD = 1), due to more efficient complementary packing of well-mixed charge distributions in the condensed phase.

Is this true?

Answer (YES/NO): NO